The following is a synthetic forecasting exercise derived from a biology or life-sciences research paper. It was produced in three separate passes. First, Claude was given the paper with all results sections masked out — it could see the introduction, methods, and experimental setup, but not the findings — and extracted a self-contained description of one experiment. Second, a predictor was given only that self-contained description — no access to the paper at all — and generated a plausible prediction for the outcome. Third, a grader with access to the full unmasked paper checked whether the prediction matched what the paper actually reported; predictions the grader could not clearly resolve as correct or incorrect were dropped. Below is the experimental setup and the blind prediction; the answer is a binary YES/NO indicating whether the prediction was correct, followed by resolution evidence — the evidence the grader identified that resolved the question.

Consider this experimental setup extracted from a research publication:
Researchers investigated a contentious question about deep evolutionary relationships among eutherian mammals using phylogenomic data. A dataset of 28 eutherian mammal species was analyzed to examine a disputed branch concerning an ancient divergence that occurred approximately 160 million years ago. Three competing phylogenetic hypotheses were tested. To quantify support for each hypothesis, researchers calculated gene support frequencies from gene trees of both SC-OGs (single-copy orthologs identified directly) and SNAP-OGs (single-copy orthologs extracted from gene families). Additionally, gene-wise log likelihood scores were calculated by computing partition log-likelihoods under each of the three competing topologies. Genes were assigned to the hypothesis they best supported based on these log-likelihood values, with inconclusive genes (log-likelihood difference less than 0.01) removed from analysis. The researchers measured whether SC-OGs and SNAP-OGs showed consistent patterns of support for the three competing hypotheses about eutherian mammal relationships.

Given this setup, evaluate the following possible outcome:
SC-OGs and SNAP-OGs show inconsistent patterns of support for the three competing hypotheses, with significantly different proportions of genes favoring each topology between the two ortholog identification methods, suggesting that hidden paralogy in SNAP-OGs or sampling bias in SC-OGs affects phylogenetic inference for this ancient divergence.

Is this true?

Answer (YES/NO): NO